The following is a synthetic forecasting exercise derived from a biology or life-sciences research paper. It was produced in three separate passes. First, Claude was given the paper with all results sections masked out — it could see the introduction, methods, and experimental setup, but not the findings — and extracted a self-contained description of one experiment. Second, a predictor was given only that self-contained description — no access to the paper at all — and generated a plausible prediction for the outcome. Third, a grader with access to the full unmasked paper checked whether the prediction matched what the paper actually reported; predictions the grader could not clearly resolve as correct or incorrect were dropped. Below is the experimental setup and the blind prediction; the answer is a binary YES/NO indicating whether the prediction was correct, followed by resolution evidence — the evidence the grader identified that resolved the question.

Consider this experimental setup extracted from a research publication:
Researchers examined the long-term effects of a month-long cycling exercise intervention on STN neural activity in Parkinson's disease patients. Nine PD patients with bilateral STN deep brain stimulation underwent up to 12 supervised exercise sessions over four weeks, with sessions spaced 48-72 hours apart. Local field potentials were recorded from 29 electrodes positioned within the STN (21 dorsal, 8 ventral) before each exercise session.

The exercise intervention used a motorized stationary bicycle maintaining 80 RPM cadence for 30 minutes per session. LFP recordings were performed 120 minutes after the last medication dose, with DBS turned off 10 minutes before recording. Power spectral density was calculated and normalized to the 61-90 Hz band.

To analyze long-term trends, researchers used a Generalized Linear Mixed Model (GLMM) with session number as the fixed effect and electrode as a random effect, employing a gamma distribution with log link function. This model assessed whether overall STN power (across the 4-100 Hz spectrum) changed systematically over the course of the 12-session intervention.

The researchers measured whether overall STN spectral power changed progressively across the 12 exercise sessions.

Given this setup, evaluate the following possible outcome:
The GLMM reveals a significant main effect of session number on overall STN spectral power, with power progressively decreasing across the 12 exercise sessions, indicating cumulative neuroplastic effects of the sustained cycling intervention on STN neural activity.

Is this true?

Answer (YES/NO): NO